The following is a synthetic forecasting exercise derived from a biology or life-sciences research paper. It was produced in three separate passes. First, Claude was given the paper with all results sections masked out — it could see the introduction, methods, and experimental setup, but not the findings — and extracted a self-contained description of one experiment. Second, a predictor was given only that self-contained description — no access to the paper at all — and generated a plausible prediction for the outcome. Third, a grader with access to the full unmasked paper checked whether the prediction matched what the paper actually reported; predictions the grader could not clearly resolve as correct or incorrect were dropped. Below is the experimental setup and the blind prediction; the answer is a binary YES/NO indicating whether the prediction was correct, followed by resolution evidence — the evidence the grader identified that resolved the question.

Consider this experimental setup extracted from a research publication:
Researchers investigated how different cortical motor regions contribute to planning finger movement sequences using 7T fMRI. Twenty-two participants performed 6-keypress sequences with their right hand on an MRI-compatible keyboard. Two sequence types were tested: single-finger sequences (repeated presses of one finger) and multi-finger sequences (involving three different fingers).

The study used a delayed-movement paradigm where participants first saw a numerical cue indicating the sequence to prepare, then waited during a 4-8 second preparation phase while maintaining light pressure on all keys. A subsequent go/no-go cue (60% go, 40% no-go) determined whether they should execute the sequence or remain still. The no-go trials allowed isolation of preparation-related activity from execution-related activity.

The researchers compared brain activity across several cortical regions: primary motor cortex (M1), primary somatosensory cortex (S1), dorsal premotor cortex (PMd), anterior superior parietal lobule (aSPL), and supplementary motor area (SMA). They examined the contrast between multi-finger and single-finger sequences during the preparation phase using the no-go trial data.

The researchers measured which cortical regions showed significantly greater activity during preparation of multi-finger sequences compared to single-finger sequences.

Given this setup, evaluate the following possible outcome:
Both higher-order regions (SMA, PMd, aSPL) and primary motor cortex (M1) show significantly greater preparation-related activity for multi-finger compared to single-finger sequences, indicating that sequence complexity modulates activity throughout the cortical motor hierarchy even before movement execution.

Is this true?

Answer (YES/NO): NO